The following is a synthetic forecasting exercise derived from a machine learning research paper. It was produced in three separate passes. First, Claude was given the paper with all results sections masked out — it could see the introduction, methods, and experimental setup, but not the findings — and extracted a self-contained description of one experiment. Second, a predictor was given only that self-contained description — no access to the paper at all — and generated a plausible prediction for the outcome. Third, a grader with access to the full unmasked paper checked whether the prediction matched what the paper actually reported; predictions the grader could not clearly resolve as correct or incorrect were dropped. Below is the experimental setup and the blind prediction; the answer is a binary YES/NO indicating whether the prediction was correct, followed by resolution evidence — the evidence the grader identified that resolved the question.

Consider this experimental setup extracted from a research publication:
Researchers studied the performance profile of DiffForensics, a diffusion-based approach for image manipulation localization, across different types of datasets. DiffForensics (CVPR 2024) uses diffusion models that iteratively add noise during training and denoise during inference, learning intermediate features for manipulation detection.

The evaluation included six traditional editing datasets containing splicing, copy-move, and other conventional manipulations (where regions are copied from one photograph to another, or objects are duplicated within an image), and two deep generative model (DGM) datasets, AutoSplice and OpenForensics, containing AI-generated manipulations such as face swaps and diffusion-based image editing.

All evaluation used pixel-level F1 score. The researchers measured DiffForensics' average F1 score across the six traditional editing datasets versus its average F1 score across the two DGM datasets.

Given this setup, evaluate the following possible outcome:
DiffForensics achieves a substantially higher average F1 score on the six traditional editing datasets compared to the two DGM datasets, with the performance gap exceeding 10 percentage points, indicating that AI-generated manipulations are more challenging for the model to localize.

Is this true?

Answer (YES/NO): YES